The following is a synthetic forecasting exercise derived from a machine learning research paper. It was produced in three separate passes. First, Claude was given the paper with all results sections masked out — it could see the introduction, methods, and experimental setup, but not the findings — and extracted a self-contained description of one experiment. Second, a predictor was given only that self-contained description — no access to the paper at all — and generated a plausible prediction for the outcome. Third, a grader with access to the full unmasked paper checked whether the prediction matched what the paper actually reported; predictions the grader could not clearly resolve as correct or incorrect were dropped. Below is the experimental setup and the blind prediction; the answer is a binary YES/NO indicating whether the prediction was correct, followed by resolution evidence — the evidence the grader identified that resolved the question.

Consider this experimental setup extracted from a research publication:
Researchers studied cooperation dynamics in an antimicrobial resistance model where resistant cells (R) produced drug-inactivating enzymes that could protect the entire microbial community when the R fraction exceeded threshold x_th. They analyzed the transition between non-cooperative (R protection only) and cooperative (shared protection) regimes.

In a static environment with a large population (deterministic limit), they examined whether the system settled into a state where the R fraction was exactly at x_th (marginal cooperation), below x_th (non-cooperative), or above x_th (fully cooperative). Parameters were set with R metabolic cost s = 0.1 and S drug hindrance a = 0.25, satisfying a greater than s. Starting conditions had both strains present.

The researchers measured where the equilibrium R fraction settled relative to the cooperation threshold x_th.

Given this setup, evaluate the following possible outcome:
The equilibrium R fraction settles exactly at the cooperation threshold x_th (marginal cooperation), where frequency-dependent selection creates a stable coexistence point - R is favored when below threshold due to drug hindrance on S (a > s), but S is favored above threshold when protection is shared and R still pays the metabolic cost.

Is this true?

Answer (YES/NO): YES